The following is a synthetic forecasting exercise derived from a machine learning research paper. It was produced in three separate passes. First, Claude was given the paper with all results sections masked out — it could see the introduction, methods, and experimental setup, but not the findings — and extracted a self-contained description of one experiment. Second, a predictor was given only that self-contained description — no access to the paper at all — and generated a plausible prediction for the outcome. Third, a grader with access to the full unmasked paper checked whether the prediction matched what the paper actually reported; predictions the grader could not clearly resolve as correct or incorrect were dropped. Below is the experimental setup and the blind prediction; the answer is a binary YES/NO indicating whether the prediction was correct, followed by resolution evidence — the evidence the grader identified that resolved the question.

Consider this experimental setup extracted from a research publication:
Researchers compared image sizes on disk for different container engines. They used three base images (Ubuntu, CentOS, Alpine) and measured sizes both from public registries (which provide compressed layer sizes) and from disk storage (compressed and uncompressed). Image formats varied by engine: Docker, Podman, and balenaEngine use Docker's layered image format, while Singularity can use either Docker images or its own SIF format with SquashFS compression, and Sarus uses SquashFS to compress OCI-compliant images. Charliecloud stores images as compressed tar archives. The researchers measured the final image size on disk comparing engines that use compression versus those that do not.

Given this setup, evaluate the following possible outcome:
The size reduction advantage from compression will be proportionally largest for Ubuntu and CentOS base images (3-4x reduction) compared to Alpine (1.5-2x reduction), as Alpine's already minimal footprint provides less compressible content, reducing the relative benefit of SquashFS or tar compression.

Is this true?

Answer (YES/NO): NO